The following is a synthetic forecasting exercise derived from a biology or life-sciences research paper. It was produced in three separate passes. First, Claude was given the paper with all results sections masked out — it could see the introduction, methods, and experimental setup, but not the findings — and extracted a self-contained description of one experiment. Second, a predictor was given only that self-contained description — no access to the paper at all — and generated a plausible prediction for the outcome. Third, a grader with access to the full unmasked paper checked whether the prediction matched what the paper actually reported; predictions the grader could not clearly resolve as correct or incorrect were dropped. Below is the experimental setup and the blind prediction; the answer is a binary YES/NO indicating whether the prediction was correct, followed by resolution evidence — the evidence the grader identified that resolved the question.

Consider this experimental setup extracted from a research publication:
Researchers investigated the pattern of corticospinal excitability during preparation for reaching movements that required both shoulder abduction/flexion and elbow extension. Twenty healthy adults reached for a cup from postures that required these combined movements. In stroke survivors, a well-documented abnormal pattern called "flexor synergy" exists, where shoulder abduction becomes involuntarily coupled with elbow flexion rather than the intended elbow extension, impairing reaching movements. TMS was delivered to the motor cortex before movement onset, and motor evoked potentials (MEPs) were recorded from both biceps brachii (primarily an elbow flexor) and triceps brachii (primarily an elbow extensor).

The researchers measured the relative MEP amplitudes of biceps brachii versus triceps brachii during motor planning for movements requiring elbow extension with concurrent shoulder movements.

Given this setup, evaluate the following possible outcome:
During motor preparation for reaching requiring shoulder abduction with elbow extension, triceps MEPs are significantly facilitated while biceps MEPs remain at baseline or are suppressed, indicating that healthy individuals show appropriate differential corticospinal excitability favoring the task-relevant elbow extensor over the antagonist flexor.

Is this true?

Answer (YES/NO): NO